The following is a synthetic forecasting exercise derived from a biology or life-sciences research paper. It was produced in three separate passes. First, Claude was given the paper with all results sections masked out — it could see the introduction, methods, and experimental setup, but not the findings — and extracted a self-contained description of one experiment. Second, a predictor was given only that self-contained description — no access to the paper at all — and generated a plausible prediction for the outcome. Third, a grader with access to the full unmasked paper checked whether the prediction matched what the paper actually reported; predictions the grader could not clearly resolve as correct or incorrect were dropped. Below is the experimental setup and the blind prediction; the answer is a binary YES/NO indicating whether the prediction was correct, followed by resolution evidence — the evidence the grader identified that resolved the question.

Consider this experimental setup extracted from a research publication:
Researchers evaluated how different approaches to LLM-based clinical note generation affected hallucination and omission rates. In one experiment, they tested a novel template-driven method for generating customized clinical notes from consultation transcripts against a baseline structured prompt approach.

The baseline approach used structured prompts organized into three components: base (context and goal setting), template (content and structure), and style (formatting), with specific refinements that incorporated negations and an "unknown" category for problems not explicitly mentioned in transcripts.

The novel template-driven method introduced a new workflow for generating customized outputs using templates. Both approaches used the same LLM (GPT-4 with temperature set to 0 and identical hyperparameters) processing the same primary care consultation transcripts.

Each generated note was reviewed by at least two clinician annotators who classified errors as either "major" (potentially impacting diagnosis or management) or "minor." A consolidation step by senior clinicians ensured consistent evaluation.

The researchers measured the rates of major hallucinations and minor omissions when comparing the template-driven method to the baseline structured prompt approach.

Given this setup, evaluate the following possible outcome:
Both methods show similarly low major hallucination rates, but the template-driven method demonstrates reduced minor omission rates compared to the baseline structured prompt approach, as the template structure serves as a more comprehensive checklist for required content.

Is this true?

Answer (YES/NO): NO